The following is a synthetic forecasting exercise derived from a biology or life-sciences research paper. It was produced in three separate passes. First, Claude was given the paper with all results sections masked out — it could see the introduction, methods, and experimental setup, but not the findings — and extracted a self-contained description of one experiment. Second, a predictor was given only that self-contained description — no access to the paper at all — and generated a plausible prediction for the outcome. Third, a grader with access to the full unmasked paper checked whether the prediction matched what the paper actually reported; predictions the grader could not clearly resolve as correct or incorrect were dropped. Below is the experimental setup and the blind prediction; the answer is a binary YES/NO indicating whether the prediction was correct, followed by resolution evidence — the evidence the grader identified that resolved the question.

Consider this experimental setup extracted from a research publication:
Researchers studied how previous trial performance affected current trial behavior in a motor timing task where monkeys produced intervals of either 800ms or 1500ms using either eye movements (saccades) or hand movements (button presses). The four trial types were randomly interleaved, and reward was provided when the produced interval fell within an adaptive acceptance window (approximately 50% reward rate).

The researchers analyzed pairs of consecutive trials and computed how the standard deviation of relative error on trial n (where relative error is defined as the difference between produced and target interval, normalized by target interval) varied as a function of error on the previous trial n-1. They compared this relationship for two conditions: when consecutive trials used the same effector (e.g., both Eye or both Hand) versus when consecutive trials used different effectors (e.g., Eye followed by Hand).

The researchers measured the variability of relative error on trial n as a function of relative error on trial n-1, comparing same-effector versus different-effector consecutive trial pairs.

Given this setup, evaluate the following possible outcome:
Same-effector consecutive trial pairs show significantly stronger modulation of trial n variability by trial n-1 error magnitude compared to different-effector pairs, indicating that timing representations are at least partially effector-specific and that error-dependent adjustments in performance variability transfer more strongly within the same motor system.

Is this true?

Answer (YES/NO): YES